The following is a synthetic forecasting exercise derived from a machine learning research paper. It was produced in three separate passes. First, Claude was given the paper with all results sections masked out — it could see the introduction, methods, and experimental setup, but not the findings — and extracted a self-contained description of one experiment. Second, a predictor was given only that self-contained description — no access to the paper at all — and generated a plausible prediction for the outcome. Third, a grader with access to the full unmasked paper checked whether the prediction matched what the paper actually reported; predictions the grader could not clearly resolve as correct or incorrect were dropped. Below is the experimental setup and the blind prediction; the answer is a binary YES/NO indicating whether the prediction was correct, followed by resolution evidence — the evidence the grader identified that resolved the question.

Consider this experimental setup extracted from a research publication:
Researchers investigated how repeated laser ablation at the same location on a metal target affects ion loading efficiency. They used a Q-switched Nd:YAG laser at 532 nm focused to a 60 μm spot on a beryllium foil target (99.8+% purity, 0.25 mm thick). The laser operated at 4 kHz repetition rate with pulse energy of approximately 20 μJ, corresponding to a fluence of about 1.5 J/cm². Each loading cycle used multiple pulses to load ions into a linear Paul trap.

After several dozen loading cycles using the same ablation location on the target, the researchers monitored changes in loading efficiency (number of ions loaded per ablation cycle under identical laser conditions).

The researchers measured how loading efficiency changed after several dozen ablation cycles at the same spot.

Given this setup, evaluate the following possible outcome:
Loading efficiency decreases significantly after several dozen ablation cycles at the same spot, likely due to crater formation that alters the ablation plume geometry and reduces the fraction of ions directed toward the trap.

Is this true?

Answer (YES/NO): YES